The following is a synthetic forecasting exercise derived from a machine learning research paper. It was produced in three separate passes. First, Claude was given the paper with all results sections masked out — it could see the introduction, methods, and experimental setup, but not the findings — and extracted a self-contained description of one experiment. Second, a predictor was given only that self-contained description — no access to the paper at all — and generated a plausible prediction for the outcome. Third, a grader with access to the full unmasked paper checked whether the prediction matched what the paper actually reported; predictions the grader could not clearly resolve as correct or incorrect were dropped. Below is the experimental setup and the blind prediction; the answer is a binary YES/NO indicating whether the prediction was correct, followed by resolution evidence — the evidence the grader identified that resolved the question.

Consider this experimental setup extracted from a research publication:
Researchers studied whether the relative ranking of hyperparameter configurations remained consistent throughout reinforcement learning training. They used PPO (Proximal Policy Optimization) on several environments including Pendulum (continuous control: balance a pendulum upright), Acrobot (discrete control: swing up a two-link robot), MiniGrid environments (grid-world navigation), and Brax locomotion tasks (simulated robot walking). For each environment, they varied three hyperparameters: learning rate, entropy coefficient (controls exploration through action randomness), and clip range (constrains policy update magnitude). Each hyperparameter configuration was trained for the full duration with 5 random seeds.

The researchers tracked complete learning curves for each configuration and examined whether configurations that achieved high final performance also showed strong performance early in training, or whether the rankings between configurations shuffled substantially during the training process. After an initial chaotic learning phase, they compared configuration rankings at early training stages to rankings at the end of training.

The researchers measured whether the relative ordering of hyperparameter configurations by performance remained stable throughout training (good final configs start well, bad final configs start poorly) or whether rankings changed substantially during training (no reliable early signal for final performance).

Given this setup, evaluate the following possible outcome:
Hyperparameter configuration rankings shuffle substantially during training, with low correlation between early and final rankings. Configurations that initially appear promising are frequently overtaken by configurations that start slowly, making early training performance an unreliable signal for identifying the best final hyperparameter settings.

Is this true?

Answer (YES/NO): NO